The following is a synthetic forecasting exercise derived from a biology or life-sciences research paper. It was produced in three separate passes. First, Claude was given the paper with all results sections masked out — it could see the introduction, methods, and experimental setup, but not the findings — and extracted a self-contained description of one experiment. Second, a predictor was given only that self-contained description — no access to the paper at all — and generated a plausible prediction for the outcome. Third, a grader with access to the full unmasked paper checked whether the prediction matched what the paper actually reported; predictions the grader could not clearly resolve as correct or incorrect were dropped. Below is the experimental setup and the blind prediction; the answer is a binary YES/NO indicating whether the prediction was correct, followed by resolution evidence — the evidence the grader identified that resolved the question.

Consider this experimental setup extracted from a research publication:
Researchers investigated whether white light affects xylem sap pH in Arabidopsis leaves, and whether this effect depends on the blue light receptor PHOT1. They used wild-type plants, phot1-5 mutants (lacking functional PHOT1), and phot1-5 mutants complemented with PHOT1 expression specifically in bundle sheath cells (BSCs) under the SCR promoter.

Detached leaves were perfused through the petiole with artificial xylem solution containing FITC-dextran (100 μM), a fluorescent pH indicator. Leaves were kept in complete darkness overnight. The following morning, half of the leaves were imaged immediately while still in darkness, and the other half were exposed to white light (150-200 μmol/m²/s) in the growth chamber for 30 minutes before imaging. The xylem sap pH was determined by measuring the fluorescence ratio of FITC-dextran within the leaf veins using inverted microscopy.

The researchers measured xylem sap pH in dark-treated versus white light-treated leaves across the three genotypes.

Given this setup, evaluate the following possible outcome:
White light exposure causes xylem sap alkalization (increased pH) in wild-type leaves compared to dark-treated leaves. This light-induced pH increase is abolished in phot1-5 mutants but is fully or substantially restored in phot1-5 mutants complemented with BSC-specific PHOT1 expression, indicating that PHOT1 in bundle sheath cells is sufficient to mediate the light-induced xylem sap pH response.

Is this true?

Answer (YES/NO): NO